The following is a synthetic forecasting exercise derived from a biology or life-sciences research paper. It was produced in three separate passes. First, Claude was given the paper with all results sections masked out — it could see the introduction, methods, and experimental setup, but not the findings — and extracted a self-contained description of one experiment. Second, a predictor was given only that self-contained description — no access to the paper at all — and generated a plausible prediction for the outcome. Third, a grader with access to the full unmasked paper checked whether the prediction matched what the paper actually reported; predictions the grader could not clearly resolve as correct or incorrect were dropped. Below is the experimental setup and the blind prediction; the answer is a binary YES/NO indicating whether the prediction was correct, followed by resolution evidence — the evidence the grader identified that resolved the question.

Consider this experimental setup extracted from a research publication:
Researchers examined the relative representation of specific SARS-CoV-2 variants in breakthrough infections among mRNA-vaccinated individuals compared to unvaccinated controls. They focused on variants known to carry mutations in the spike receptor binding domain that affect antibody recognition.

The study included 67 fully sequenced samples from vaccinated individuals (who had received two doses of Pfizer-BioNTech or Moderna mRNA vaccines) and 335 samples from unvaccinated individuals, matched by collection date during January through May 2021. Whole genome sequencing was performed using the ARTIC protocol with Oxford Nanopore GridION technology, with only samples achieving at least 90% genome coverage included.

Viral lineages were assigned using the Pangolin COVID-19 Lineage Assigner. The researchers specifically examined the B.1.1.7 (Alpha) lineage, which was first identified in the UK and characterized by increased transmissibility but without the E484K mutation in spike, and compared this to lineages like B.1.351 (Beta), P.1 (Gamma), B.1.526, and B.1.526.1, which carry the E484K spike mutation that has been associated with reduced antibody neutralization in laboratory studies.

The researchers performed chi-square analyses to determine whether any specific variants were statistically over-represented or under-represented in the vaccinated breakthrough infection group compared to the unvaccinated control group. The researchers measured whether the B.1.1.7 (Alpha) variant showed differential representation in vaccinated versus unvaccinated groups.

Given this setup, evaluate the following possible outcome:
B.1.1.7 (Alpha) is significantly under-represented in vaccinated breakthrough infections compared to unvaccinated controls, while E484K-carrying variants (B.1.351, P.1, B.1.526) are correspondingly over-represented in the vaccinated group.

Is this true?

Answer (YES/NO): NO